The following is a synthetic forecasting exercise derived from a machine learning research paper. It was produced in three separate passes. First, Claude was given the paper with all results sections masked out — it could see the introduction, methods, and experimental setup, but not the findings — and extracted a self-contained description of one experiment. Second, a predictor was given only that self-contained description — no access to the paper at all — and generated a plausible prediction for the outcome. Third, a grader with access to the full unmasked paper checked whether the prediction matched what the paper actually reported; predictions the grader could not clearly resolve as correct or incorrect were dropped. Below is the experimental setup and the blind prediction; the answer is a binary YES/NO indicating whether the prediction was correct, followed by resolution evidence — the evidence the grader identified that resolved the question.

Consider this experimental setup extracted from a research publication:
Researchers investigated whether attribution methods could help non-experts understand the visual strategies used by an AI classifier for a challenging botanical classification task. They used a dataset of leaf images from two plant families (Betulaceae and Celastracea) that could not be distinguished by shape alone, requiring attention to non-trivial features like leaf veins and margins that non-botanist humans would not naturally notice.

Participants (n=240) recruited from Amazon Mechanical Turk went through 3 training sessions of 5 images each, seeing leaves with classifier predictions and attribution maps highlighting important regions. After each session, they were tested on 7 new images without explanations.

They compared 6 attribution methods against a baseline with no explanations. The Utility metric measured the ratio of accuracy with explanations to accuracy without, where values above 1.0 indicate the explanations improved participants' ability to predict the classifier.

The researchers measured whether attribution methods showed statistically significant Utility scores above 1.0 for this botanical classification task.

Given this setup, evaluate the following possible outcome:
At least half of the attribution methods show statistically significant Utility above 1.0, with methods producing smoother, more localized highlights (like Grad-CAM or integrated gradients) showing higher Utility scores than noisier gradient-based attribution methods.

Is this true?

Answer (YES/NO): NO